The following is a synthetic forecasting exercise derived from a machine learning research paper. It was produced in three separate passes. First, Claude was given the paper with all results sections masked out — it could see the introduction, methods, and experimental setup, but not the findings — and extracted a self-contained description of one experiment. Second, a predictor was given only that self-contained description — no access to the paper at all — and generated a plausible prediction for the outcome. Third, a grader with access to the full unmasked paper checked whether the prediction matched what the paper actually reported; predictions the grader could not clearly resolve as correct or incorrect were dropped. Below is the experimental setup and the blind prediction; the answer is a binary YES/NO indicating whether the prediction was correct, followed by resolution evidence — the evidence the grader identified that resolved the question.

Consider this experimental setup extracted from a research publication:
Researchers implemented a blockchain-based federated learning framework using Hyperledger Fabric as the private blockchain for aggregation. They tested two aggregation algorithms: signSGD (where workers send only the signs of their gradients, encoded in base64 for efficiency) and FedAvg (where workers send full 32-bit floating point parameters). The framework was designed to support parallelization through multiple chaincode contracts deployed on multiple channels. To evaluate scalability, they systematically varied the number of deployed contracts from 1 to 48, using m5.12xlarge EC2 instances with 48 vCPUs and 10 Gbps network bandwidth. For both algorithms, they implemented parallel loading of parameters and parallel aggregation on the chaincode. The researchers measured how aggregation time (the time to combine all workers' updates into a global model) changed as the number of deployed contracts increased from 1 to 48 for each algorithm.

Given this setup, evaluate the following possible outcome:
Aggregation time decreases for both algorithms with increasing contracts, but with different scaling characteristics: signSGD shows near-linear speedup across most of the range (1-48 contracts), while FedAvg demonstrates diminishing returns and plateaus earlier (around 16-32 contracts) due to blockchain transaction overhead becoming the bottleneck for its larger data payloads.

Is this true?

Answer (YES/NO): NO